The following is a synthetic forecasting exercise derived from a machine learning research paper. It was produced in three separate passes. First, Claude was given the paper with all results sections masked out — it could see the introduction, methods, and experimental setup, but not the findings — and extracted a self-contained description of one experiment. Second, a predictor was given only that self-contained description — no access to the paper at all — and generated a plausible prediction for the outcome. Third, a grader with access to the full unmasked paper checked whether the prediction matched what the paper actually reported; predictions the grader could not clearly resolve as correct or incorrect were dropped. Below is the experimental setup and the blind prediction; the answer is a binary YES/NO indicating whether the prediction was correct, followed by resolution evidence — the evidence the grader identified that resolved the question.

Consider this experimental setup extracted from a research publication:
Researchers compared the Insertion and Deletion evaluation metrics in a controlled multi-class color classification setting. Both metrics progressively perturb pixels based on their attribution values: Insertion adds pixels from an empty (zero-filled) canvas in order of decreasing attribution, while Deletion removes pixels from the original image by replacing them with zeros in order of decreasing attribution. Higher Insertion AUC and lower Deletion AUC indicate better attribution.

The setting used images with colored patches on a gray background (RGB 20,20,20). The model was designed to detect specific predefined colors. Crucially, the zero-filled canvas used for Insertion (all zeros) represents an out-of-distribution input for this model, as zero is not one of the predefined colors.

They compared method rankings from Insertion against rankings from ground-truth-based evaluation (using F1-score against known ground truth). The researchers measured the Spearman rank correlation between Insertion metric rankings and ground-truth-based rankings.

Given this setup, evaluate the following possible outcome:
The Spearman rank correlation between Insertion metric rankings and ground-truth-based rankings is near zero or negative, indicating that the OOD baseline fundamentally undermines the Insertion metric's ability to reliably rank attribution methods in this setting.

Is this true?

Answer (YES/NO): YES